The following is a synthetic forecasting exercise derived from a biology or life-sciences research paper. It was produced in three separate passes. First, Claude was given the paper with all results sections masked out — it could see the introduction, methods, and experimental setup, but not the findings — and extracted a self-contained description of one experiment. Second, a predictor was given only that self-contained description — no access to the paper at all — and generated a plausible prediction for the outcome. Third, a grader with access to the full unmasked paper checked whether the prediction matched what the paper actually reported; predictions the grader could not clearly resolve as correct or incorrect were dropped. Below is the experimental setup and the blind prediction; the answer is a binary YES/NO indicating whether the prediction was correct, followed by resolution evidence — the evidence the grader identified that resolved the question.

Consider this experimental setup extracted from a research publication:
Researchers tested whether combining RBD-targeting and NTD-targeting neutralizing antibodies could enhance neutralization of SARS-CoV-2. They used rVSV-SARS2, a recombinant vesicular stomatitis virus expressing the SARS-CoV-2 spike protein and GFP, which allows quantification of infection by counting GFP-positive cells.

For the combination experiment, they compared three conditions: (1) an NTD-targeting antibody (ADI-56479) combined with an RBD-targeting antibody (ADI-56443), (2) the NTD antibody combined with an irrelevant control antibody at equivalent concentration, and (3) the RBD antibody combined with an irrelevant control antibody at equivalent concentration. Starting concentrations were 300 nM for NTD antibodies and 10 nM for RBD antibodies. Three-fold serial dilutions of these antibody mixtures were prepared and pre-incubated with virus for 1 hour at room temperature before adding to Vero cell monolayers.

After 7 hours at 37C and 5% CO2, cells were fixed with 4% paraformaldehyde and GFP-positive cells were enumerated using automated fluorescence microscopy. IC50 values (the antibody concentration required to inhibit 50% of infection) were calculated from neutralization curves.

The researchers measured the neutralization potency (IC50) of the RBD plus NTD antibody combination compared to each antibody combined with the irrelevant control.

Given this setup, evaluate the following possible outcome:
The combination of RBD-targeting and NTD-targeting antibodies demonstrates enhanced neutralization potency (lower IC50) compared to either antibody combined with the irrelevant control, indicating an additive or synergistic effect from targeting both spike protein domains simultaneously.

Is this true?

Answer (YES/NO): YES